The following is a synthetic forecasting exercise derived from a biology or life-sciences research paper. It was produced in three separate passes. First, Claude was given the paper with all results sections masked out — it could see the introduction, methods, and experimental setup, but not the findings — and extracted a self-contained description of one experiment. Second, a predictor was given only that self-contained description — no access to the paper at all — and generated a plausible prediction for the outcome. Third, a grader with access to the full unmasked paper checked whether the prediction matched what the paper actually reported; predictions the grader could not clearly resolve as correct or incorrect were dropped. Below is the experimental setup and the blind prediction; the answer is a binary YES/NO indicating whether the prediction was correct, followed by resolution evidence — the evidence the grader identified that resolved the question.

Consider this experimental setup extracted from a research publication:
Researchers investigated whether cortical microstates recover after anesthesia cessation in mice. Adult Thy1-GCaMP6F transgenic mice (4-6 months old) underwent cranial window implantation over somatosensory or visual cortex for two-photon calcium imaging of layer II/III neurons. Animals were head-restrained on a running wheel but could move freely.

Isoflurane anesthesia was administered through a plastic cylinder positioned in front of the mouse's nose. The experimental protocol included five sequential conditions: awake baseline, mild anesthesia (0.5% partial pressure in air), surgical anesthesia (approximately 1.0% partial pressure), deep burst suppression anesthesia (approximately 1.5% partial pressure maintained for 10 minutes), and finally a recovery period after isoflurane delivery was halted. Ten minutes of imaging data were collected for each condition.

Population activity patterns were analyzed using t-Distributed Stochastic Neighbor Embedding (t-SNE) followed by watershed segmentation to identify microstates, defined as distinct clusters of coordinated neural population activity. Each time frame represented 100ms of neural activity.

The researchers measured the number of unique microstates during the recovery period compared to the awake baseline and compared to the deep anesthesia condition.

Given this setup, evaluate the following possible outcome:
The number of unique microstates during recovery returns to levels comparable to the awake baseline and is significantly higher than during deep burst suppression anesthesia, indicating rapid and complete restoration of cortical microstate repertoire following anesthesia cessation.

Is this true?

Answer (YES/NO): YES